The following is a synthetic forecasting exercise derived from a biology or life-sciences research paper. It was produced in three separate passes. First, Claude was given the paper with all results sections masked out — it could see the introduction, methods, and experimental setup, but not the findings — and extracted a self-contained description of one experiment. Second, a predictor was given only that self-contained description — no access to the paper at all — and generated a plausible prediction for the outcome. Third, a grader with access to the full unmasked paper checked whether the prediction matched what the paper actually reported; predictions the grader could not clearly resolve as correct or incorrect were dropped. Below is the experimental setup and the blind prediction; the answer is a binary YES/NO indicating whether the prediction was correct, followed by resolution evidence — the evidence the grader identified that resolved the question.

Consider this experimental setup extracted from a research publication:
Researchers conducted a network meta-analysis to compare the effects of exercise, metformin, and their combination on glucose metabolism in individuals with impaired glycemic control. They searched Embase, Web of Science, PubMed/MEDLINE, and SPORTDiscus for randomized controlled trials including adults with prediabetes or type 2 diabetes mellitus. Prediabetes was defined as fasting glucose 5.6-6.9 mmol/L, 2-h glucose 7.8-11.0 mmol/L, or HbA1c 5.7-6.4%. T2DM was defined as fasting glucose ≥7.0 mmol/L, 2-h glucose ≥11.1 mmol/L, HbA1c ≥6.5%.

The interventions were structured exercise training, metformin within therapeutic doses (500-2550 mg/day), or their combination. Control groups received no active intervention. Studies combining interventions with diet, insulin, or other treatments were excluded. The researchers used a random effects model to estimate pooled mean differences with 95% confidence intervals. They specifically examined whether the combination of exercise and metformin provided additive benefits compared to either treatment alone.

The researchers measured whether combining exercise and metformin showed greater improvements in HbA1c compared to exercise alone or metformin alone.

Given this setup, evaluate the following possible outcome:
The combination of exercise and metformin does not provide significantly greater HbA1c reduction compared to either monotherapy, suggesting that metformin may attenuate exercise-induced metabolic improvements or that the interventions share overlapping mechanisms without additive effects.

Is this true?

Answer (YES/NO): NO